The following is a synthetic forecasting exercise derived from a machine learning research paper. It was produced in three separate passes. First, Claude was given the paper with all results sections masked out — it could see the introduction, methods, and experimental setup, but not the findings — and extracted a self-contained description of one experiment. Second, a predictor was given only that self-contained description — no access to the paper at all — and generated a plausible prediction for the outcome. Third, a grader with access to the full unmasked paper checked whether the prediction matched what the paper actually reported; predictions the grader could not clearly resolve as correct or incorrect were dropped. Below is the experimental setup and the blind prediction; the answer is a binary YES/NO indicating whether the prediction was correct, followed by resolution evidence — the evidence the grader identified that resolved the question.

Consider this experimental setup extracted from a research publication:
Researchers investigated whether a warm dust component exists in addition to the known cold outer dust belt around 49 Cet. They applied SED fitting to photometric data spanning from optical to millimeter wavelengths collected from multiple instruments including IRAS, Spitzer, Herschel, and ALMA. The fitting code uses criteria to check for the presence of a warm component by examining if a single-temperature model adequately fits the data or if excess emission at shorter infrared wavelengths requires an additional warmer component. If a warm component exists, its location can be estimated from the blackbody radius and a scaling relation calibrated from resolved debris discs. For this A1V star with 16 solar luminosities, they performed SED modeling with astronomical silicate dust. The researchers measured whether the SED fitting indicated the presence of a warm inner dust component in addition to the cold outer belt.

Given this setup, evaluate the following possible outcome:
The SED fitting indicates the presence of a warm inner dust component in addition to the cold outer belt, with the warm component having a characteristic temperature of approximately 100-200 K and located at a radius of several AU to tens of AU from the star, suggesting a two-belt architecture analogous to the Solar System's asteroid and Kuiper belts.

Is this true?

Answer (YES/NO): YES